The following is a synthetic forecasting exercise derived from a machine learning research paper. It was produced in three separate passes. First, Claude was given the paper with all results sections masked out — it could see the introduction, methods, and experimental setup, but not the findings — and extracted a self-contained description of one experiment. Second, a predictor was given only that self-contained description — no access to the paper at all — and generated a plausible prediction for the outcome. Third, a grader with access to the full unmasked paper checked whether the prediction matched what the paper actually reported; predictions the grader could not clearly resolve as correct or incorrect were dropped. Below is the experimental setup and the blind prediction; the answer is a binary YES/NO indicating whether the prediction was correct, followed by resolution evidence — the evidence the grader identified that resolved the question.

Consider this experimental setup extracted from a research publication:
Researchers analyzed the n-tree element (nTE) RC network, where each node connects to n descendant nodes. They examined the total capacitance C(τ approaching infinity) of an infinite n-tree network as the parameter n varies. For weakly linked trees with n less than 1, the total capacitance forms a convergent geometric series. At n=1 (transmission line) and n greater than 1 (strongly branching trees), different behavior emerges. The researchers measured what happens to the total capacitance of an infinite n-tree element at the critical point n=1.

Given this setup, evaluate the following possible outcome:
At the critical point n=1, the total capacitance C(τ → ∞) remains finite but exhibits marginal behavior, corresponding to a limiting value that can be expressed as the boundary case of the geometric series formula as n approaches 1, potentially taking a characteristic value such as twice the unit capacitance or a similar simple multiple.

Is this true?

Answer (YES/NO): NO